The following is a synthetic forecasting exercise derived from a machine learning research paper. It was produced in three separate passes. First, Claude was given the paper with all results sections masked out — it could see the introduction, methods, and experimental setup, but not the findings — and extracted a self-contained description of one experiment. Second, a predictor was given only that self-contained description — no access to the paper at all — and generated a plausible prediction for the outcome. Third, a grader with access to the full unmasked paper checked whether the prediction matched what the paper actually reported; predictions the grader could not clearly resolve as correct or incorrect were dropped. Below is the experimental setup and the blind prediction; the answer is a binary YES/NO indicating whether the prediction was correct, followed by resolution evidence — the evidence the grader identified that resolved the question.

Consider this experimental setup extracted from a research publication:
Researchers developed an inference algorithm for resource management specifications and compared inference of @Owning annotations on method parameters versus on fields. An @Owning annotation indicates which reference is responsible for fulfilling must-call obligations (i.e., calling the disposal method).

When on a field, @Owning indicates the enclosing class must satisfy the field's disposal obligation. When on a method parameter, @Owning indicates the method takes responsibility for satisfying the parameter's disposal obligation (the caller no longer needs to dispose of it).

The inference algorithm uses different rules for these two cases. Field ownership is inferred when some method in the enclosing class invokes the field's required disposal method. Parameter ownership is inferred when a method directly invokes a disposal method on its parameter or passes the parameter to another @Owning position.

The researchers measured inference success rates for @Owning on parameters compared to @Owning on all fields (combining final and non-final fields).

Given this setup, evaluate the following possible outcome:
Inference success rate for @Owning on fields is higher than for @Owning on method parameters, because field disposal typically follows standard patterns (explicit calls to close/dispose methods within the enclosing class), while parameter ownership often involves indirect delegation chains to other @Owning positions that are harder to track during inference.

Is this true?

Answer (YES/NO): YES